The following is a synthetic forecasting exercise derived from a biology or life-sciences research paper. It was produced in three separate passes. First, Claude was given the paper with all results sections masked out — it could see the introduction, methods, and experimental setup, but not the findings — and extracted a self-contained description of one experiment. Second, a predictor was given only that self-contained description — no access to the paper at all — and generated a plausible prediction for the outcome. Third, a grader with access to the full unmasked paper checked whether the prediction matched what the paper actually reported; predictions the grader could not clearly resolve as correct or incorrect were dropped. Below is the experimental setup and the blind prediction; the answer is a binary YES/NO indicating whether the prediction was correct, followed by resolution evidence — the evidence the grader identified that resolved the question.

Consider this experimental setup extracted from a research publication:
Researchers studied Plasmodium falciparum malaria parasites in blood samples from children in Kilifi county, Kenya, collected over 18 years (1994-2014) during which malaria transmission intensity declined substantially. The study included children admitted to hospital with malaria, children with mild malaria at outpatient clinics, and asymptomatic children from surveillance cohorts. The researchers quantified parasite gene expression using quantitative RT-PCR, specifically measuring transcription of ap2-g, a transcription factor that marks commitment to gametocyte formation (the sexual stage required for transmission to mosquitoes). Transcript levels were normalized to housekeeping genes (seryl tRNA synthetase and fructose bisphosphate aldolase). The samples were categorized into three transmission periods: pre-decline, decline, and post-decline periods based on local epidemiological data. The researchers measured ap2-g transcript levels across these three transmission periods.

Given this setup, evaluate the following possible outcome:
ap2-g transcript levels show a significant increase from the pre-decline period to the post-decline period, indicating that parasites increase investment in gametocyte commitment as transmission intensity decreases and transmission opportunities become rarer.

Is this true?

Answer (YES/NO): YES